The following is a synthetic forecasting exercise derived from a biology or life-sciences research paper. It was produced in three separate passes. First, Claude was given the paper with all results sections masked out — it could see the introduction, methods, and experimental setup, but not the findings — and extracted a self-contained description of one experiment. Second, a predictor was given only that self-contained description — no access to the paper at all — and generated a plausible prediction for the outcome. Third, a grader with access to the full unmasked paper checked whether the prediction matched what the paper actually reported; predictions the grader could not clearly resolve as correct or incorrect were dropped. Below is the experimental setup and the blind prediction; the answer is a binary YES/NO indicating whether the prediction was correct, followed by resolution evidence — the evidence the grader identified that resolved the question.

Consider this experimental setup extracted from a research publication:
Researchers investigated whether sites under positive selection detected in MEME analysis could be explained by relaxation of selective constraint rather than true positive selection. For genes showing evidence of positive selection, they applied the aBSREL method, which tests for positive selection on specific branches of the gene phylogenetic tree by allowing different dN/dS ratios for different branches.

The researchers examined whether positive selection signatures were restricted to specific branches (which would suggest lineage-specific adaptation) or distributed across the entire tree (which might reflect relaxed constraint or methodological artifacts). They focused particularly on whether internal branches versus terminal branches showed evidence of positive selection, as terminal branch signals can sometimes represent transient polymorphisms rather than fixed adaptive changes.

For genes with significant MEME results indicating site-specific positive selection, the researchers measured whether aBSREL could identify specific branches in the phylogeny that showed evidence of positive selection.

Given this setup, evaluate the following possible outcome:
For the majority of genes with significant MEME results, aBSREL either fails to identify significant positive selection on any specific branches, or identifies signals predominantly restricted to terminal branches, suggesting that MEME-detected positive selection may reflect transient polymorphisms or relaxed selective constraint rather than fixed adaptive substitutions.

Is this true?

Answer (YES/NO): YES